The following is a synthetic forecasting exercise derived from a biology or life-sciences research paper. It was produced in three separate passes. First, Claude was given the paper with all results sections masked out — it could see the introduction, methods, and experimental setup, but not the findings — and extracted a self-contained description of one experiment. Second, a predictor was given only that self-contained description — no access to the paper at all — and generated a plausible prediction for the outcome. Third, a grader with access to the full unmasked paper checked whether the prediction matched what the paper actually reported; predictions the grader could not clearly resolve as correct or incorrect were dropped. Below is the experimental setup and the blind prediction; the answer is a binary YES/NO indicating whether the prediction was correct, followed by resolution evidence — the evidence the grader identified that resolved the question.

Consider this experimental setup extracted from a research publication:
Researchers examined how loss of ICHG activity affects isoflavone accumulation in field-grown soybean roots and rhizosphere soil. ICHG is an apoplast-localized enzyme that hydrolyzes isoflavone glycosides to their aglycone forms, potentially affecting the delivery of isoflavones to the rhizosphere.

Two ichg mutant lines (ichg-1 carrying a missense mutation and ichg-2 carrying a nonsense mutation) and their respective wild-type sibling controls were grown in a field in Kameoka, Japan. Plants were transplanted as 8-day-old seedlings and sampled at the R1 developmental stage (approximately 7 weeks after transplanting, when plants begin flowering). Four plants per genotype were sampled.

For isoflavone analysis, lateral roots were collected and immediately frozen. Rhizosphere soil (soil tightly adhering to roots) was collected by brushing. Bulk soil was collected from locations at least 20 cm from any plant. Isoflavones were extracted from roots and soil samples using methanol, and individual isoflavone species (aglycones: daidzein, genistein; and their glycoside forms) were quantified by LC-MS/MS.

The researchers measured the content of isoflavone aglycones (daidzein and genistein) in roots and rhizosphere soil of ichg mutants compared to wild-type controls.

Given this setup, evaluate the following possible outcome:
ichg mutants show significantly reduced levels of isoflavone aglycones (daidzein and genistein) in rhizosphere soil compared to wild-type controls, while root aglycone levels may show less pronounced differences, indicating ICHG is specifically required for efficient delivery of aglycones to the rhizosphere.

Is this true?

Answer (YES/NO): NO